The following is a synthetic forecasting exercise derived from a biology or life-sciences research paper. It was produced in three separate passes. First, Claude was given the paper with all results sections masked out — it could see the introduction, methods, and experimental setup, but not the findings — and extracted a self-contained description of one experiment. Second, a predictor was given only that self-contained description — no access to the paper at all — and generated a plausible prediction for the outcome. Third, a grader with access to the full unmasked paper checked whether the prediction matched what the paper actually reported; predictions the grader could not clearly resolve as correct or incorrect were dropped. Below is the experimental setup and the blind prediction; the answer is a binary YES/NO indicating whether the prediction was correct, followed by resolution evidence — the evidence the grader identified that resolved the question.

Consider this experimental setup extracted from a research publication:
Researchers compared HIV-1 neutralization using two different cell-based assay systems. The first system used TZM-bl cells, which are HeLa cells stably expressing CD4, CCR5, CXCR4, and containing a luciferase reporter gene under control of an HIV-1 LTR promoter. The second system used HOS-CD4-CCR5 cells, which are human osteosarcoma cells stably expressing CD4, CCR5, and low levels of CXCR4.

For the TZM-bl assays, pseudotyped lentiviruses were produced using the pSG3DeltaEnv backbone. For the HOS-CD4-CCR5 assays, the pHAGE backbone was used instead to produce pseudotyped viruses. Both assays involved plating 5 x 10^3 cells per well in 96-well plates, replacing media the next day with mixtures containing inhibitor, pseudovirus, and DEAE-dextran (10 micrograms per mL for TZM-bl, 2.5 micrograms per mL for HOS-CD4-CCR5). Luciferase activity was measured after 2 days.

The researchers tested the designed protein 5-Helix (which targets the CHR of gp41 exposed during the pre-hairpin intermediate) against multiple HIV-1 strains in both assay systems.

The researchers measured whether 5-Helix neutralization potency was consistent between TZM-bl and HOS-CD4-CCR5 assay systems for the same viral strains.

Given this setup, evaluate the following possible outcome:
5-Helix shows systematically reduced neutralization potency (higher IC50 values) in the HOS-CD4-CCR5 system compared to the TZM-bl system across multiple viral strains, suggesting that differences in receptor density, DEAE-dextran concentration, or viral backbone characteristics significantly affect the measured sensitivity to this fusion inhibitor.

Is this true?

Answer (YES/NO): NO